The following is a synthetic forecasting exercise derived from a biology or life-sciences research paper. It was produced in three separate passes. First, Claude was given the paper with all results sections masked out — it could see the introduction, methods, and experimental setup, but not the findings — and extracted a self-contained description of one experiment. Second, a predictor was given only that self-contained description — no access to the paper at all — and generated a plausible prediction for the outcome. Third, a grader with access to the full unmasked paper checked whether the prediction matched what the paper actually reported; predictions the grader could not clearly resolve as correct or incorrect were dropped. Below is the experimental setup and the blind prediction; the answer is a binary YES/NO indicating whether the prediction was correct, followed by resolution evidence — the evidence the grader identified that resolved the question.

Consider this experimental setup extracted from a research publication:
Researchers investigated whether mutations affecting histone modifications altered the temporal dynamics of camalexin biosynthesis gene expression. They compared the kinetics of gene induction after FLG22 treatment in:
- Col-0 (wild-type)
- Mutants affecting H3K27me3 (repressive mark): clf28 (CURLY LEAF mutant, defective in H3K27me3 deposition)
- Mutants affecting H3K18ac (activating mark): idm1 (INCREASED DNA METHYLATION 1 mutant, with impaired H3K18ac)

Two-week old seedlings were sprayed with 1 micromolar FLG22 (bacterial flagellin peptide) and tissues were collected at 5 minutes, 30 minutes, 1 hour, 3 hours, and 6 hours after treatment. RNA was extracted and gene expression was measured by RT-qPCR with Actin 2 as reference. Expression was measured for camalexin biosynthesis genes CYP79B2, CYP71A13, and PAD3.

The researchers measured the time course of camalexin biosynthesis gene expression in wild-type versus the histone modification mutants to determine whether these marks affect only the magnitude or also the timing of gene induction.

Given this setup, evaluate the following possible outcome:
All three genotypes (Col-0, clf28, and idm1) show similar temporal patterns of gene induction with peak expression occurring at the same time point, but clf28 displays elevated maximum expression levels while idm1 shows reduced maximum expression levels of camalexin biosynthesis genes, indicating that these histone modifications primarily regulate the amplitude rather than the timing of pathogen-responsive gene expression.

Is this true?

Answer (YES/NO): NO